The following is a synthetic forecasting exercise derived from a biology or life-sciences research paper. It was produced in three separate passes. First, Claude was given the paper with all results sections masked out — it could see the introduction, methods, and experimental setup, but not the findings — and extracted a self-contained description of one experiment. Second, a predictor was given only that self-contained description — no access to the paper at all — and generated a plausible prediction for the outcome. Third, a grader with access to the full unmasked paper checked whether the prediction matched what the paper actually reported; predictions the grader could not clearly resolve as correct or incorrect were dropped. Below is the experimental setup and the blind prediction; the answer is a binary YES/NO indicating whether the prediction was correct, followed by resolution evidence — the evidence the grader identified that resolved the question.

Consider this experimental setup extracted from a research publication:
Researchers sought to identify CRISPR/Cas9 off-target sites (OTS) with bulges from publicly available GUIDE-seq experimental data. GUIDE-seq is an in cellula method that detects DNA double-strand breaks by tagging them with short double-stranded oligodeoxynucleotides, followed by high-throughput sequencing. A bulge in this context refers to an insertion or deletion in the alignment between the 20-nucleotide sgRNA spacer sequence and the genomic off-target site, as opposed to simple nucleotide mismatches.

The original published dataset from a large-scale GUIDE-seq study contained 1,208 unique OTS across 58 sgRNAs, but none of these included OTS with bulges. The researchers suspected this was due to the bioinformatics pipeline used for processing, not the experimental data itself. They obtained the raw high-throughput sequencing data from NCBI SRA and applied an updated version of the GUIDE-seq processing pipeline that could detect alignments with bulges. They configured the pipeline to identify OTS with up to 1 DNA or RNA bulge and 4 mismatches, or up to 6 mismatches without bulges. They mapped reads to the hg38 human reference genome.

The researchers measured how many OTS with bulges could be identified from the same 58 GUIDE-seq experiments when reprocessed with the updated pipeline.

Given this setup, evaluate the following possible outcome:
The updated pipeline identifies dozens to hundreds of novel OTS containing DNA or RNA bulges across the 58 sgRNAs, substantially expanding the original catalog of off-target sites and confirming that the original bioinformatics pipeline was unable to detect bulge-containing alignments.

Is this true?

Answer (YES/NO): YES